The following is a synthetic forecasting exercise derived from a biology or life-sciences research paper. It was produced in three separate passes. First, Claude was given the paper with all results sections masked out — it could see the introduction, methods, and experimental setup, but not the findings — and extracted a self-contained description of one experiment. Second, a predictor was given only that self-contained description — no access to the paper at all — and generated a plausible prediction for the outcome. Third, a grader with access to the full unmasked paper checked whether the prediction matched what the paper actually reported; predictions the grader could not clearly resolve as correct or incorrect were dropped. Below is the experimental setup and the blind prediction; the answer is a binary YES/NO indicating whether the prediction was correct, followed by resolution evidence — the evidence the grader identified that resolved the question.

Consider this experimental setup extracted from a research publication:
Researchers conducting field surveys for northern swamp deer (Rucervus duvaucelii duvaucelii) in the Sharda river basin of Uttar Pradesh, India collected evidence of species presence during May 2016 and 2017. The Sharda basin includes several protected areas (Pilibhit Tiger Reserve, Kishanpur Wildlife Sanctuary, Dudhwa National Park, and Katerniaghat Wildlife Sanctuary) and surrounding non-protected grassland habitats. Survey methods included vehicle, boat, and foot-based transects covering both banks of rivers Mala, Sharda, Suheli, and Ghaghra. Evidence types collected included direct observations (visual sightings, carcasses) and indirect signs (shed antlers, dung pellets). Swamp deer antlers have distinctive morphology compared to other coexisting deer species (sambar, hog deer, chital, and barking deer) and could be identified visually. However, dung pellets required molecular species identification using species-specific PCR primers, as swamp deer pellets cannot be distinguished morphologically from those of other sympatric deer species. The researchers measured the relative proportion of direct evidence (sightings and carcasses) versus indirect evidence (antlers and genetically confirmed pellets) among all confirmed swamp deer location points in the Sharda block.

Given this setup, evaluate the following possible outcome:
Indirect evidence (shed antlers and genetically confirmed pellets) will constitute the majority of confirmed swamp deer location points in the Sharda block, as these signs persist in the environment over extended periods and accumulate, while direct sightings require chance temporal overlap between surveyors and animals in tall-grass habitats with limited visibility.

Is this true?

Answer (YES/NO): YES